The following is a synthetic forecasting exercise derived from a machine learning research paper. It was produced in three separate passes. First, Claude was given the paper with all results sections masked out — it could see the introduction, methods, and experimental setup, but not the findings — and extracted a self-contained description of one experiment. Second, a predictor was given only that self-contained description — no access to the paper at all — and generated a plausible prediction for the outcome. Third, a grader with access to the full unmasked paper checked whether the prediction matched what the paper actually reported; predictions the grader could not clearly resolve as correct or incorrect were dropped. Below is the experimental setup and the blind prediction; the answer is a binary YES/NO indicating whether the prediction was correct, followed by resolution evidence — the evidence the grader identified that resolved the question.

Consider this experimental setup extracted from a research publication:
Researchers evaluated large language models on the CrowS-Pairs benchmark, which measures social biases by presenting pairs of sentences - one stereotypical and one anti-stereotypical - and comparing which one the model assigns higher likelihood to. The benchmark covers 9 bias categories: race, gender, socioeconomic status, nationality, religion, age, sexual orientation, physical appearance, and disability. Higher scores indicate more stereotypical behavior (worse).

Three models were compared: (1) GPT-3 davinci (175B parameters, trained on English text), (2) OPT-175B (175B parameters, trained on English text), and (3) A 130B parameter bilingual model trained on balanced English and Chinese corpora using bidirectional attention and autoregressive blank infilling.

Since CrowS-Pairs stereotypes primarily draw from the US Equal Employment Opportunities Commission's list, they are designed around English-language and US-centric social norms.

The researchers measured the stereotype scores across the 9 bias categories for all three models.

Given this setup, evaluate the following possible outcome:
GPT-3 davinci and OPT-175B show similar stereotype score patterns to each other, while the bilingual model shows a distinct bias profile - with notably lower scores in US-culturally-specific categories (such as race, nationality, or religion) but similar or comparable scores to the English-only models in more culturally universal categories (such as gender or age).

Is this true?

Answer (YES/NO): NO